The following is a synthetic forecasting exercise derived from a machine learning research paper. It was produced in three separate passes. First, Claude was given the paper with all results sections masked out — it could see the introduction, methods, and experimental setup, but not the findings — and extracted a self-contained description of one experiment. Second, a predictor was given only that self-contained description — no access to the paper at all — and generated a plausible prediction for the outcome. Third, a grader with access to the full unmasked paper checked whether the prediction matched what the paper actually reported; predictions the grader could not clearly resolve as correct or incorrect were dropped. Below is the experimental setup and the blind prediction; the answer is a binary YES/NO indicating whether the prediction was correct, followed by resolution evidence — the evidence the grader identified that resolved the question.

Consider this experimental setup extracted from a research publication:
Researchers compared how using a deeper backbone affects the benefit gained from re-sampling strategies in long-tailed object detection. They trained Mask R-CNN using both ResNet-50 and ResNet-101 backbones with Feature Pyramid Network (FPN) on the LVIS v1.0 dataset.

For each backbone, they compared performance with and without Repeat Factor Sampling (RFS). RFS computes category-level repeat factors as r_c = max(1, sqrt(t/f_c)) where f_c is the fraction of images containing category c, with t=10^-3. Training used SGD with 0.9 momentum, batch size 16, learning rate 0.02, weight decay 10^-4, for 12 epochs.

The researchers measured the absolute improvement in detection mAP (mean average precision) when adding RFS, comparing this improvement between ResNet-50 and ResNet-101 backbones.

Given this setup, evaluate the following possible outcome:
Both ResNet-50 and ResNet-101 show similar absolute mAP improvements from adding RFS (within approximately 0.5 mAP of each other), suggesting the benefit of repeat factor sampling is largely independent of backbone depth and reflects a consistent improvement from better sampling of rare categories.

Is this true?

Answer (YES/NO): YES